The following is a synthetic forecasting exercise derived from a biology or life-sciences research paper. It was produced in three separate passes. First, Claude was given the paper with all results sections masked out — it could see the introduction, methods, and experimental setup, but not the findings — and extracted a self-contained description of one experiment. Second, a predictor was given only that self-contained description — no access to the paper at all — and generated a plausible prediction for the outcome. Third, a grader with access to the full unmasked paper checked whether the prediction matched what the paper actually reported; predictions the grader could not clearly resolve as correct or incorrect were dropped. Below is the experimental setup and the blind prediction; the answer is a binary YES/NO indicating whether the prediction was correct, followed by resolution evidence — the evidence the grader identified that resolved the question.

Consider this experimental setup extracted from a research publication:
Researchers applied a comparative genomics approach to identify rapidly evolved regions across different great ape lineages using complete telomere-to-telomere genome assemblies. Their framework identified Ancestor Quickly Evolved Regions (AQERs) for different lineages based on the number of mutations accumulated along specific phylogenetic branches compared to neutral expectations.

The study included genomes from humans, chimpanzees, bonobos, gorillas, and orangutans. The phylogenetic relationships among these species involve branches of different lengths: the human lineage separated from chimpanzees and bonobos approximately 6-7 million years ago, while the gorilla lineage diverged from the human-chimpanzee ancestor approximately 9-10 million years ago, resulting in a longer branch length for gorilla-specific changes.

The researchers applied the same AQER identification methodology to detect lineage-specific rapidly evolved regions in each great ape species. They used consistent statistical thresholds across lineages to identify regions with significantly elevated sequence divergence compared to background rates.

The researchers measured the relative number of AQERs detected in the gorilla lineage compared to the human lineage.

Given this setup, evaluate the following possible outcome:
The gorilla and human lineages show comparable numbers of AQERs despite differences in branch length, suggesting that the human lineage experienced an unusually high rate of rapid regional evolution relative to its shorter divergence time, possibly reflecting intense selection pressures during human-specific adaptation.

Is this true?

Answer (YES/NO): NO